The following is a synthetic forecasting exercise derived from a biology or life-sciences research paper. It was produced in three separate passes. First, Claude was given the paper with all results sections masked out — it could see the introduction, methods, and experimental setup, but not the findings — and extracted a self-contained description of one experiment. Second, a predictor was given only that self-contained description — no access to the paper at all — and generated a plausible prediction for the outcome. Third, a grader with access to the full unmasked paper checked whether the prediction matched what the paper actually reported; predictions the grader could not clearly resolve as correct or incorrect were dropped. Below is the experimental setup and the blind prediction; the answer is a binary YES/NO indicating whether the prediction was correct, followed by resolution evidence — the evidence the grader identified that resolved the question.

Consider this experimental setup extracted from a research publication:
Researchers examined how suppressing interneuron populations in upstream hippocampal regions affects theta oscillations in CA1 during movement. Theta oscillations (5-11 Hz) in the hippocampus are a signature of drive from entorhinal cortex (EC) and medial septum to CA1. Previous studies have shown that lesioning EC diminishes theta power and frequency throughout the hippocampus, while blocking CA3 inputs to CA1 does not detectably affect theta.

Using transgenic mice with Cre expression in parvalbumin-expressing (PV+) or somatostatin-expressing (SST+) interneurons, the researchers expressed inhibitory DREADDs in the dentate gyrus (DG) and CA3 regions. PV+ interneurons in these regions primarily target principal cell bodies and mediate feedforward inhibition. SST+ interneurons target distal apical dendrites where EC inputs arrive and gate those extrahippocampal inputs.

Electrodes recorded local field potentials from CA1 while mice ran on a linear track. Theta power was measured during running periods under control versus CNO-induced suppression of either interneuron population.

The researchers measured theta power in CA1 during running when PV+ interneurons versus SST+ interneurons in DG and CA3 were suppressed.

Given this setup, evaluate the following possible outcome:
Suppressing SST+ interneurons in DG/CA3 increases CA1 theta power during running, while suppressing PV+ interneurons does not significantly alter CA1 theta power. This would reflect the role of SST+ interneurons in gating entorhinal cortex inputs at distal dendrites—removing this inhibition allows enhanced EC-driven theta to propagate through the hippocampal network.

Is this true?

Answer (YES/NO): NO